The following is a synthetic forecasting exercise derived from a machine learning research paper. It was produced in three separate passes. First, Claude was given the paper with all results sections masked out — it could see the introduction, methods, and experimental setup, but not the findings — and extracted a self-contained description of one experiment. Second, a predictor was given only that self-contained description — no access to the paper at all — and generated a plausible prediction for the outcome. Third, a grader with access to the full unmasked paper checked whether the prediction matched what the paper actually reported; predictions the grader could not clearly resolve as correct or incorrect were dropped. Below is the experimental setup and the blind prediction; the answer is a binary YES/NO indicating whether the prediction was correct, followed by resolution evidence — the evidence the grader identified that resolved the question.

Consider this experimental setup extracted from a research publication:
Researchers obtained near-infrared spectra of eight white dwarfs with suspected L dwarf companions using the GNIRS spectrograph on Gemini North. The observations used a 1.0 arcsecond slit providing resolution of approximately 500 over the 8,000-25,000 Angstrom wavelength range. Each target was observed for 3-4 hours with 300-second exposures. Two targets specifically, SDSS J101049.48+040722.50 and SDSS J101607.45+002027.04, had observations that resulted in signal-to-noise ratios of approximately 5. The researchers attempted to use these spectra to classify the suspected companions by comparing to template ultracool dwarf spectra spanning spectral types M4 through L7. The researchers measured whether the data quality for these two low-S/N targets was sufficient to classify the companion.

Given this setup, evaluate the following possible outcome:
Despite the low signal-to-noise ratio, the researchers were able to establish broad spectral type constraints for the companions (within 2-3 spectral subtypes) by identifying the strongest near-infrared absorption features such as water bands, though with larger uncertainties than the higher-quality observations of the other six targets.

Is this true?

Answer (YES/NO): NO